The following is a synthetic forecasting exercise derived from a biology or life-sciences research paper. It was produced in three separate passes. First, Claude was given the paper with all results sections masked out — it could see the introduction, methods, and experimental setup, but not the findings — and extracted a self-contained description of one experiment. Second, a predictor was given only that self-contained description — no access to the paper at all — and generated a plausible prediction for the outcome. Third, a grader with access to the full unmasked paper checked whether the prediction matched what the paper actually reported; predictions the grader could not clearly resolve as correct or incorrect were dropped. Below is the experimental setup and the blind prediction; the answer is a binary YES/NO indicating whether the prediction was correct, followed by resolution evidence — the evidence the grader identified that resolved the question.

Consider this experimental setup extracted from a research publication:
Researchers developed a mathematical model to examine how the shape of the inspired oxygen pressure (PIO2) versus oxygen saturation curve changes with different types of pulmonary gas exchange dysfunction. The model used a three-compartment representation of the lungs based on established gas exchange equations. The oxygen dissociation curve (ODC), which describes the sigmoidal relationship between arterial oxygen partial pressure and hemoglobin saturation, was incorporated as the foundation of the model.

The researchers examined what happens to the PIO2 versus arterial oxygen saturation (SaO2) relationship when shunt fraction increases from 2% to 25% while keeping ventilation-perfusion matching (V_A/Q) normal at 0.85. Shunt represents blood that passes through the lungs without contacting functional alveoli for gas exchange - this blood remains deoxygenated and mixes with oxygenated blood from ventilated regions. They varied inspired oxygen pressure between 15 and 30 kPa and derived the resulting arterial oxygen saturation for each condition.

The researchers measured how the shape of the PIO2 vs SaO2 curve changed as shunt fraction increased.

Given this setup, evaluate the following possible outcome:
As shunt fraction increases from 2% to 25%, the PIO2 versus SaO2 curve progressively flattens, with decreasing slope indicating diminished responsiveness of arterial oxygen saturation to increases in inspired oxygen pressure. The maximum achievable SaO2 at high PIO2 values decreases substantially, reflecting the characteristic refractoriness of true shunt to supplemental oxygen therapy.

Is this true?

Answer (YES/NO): NO